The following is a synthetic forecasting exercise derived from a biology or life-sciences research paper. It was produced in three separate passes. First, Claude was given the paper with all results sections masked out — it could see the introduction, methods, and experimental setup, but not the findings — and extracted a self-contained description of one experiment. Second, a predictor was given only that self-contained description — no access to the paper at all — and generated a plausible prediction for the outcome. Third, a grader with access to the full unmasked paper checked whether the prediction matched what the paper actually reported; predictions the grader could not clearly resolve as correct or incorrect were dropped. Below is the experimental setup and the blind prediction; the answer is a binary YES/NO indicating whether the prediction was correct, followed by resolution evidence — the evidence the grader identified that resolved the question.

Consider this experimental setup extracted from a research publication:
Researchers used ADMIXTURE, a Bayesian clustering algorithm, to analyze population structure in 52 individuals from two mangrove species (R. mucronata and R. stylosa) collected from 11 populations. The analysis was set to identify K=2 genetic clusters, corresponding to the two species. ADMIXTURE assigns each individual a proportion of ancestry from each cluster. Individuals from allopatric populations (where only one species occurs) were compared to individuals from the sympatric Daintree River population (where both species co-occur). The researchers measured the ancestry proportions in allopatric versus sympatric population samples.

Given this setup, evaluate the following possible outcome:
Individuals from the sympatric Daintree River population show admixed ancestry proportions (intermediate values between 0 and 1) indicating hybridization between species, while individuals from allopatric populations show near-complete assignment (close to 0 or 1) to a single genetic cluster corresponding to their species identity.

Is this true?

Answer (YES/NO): YES